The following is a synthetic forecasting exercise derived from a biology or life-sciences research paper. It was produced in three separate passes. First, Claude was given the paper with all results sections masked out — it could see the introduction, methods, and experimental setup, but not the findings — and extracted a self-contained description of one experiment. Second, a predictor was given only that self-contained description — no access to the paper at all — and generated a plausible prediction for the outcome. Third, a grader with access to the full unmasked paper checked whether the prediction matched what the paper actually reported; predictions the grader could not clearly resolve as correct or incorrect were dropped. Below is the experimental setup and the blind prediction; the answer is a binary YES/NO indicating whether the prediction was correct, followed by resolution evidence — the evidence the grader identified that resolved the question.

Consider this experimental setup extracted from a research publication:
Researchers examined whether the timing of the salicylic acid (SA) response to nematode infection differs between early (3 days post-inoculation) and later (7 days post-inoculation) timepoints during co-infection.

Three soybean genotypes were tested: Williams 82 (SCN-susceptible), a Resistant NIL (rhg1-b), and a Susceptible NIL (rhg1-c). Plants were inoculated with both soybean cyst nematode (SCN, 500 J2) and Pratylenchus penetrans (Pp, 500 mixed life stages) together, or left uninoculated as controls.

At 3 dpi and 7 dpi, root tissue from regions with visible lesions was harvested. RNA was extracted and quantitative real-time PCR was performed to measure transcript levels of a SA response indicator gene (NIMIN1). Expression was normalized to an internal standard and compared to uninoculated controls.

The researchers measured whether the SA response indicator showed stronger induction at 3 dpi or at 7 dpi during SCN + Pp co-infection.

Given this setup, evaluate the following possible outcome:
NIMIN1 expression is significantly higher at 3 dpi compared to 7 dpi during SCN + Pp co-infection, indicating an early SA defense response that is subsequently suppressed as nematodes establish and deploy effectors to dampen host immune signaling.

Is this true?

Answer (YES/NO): YES